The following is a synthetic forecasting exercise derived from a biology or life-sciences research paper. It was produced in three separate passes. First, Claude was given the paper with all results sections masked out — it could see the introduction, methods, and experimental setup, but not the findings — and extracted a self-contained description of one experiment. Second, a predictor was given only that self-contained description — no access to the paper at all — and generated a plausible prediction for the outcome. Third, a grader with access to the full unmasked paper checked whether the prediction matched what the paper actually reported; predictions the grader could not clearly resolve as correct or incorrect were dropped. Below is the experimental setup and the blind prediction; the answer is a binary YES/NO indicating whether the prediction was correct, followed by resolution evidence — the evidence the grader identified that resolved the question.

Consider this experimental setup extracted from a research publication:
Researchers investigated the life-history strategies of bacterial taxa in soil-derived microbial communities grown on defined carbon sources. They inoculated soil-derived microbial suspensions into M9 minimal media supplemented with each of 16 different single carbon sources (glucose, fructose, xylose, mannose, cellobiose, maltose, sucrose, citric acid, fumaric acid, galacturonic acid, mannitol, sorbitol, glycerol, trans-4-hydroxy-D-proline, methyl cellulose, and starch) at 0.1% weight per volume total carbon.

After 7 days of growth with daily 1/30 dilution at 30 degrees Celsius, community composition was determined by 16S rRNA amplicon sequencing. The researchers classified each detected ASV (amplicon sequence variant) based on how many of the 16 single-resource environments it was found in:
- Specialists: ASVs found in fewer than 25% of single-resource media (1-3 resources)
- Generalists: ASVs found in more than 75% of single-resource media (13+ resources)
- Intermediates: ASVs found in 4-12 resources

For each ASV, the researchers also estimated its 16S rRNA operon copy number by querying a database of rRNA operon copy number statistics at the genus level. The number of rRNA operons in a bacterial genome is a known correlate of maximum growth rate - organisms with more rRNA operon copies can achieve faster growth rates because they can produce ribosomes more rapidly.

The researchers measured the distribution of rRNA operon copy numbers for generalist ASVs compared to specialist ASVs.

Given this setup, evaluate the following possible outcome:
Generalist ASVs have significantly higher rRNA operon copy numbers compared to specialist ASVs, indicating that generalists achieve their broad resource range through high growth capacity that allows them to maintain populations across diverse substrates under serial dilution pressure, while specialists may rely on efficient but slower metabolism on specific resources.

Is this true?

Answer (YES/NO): YES